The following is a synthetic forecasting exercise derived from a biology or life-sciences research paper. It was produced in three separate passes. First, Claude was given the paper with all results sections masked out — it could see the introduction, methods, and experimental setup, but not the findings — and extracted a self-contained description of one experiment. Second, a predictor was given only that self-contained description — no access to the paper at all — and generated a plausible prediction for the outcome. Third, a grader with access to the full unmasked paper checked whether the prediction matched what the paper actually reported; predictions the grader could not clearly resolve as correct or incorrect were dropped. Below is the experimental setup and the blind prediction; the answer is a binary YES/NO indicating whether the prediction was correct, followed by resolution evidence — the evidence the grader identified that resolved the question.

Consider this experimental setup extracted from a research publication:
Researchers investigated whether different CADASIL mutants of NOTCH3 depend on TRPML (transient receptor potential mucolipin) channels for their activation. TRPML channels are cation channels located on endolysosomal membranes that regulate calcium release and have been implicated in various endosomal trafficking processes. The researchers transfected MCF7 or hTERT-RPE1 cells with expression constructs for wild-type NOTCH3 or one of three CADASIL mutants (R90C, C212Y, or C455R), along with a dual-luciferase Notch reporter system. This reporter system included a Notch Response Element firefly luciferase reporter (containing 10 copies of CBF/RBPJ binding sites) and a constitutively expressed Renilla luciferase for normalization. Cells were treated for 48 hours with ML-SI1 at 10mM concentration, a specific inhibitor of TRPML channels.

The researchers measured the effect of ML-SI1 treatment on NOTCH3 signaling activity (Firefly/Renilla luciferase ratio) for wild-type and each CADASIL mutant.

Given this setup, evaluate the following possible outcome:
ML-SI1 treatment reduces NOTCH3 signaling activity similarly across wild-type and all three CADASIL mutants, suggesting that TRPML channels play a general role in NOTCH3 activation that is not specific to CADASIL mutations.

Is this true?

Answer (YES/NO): NO